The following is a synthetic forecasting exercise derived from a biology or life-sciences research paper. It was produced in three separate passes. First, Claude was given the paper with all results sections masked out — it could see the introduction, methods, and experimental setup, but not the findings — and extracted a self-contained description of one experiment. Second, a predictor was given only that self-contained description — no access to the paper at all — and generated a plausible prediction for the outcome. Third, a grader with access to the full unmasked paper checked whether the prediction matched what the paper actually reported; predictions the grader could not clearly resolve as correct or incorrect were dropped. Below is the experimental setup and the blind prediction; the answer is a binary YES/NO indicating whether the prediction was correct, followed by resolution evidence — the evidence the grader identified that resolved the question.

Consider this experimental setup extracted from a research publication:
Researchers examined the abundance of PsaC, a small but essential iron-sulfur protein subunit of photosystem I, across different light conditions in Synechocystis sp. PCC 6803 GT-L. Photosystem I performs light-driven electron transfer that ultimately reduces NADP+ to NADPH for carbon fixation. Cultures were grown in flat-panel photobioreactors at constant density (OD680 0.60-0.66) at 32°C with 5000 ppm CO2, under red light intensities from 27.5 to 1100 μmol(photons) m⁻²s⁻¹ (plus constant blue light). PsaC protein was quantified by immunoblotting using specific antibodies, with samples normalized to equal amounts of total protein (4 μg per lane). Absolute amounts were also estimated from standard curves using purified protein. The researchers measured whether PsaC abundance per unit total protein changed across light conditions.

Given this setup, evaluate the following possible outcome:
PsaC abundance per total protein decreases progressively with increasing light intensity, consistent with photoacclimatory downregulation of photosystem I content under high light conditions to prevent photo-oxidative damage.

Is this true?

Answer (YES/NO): NO